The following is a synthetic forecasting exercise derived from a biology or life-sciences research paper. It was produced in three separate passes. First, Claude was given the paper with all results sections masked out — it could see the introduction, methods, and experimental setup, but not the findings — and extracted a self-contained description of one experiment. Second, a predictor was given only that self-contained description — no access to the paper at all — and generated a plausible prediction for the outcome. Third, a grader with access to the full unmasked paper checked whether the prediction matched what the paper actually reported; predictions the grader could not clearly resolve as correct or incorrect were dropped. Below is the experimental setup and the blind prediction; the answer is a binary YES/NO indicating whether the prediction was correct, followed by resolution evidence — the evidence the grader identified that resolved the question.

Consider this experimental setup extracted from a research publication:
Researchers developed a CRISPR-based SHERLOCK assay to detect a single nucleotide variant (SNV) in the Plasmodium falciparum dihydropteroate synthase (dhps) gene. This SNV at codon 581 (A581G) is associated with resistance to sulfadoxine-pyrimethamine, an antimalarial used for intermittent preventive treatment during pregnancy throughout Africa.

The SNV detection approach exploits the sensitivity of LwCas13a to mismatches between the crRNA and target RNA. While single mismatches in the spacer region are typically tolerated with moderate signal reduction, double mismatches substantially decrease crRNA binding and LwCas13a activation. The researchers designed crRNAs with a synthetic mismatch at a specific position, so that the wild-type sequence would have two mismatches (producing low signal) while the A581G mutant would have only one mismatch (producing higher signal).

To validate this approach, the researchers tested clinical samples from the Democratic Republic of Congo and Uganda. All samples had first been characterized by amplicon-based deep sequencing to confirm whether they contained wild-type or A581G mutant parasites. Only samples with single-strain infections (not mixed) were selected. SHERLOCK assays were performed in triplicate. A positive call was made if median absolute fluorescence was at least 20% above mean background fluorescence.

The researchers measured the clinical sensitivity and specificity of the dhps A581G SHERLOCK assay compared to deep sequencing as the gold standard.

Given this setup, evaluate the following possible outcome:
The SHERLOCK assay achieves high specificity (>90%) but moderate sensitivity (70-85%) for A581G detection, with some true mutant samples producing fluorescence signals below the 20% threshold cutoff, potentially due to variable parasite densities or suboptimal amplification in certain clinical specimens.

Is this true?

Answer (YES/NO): YES